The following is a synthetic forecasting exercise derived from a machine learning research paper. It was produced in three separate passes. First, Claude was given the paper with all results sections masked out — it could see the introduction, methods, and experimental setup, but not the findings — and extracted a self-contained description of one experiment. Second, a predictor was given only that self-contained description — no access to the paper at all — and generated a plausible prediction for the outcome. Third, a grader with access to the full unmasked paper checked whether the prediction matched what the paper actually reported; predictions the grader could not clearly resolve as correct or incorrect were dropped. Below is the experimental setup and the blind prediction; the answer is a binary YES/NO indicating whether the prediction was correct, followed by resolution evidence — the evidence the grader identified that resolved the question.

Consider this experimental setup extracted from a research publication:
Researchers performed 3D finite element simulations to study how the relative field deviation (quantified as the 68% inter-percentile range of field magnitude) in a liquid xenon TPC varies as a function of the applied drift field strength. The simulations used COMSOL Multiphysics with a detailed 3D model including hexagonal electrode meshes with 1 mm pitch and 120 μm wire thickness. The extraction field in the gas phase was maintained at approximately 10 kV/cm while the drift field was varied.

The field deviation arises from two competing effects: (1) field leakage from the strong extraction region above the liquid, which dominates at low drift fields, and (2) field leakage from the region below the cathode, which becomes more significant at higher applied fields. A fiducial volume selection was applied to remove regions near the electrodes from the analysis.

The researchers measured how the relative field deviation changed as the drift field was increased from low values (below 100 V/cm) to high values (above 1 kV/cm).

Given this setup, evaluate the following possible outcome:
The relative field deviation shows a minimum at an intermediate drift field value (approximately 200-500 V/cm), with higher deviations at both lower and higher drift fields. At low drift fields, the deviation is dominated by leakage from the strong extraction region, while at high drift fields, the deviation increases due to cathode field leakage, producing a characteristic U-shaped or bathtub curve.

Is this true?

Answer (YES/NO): YES